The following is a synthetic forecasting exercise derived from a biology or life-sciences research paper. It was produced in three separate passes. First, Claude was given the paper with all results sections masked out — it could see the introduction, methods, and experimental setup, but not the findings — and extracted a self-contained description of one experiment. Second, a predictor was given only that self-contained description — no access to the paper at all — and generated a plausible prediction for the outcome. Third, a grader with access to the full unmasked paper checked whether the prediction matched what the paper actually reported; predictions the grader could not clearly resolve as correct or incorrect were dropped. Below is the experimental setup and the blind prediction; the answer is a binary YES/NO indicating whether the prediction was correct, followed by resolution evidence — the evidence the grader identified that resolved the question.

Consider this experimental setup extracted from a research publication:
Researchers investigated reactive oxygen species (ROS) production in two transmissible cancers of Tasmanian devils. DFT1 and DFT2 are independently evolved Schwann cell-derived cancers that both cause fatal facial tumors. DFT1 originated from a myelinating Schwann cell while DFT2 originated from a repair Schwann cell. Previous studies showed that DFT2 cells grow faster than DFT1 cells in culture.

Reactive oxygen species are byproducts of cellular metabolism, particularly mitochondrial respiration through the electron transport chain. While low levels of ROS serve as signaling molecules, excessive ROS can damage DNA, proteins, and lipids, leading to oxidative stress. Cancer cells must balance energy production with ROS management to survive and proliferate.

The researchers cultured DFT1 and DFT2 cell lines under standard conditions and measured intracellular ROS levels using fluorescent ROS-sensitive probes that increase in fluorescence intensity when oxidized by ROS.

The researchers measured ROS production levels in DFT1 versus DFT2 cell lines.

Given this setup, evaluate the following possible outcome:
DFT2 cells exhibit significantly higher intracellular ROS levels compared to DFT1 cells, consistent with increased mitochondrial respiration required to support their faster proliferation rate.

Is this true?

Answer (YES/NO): NO